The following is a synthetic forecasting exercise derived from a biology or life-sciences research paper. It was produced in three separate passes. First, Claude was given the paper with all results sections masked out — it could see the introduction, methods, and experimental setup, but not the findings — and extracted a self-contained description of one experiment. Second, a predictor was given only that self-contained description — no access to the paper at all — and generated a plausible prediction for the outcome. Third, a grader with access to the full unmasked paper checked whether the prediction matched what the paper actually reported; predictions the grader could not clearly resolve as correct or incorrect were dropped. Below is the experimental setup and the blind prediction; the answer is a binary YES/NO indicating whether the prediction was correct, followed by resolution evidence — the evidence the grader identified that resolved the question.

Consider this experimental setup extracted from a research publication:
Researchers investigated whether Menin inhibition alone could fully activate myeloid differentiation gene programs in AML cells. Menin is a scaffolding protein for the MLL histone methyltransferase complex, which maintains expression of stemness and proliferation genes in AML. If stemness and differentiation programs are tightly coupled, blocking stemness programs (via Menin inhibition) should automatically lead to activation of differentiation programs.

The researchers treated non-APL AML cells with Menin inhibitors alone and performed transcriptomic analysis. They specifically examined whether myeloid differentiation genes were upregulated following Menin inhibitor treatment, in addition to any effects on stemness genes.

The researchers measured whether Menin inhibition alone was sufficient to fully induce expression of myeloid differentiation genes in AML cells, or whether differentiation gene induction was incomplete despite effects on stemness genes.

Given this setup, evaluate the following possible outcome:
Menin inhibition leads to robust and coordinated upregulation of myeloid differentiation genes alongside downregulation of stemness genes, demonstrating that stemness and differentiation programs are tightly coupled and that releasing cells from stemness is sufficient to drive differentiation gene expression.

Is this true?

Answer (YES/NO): NO